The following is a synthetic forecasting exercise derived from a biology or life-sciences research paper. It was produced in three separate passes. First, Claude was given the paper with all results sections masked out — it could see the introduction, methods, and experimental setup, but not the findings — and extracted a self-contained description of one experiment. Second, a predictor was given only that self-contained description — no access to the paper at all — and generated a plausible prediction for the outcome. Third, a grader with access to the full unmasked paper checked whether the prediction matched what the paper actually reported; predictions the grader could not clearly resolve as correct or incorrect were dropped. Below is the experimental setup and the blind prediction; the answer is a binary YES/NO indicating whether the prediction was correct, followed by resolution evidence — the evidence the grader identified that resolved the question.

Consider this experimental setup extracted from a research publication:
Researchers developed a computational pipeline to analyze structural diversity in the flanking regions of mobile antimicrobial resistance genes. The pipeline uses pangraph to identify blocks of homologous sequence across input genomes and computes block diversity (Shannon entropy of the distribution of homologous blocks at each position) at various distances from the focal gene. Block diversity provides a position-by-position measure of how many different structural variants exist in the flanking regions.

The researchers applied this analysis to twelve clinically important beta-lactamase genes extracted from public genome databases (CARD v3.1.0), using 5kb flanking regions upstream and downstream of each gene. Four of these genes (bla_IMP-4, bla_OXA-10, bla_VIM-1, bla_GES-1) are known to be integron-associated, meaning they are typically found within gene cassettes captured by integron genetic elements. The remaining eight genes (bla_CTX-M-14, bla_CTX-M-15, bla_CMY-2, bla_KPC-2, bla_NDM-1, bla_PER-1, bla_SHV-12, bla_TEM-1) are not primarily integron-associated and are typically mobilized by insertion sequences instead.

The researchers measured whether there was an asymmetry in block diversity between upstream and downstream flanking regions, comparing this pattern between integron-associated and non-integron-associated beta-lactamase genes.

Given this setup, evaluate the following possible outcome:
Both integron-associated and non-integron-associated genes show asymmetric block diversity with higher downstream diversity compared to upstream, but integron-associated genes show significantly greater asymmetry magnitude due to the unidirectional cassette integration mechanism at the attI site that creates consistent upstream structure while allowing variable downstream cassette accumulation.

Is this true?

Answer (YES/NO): NO